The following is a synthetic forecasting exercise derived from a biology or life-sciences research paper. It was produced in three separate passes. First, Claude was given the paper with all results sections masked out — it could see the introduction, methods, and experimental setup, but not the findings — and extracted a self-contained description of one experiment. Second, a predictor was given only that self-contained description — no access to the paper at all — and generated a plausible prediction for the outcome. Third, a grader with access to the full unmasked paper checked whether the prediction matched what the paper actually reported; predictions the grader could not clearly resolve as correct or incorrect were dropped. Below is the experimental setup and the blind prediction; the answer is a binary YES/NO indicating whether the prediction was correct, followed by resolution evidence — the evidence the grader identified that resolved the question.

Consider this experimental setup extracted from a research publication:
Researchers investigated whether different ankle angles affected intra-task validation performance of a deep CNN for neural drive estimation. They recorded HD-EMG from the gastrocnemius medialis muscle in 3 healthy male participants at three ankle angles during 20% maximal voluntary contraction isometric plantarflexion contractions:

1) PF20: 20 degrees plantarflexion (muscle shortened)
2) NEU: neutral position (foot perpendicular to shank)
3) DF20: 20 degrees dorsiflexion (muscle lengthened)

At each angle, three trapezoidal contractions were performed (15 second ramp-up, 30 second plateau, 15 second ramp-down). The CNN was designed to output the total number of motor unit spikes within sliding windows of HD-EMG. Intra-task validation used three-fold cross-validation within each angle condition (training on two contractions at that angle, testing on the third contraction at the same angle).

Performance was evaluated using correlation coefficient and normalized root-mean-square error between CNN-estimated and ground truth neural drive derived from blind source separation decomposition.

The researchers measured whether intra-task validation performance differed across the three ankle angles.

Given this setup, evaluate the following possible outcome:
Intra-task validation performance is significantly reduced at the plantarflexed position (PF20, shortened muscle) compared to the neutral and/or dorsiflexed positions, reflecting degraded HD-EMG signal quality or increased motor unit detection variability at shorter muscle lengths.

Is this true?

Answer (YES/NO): NO